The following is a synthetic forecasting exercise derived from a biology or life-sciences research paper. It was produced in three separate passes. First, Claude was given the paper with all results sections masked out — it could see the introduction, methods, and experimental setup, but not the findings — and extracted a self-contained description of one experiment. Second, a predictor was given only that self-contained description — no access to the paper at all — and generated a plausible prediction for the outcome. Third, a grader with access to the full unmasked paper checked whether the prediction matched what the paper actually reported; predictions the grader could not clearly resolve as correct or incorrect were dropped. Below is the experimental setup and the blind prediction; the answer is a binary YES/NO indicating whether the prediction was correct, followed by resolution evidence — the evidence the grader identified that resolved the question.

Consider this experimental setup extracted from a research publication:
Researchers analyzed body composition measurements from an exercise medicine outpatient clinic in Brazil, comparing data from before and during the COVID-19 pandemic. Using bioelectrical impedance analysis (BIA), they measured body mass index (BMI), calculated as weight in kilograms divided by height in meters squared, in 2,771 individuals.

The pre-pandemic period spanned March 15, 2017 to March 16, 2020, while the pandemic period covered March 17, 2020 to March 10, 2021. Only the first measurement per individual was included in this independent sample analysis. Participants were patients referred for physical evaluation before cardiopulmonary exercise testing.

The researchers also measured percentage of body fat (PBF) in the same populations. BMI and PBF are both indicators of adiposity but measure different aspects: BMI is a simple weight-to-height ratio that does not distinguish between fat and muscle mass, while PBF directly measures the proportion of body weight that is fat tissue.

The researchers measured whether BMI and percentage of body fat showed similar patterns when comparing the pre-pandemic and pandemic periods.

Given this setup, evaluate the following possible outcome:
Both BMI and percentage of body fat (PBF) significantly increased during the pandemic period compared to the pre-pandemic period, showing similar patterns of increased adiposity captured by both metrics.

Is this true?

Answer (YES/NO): NO